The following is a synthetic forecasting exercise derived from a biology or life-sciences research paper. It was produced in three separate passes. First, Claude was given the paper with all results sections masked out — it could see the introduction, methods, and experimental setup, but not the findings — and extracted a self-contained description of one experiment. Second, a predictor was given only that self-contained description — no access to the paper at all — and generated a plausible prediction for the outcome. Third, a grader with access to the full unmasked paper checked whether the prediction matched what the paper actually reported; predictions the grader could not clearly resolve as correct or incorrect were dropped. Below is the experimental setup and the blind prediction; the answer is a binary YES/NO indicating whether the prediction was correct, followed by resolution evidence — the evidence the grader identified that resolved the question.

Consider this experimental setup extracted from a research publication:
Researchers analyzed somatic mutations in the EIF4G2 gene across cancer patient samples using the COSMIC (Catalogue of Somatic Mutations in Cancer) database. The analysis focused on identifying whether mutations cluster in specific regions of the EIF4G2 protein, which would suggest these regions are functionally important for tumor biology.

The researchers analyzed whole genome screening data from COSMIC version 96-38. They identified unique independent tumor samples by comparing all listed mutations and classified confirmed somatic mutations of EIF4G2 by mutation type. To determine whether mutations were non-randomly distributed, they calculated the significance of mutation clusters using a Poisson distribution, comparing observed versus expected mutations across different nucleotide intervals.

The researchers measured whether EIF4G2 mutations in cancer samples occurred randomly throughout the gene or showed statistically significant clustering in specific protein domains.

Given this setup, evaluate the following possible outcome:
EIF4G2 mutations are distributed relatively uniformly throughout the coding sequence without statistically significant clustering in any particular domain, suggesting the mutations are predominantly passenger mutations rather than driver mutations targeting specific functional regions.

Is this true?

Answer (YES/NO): NO